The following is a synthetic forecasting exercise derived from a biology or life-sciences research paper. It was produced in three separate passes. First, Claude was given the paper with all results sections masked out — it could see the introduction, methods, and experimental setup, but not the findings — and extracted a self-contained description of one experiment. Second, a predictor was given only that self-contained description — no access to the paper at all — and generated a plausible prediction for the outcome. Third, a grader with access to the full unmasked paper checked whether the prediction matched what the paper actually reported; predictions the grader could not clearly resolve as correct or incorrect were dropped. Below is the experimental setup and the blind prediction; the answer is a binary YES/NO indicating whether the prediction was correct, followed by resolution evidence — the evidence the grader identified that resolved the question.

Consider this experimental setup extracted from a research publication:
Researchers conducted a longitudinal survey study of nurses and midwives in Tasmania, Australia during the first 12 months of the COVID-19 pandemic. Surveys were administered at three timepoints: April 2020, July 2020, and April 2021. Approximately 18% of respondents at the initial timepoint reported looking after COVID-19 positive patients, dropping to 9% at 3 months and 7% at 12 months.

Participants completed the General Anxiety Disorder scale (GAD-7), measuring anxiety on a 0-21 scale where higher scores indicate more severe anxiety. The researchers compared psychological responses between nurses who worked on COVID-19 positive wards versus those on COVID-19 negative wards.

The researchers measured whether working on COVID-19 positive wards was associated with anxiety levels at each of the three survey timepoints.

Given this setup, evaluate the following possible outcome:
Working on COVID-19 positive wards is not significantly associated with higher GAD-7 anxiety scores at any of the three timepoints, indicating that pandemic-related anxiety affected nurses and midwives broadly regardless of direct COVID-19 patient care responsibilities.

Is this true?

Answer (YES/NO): NO